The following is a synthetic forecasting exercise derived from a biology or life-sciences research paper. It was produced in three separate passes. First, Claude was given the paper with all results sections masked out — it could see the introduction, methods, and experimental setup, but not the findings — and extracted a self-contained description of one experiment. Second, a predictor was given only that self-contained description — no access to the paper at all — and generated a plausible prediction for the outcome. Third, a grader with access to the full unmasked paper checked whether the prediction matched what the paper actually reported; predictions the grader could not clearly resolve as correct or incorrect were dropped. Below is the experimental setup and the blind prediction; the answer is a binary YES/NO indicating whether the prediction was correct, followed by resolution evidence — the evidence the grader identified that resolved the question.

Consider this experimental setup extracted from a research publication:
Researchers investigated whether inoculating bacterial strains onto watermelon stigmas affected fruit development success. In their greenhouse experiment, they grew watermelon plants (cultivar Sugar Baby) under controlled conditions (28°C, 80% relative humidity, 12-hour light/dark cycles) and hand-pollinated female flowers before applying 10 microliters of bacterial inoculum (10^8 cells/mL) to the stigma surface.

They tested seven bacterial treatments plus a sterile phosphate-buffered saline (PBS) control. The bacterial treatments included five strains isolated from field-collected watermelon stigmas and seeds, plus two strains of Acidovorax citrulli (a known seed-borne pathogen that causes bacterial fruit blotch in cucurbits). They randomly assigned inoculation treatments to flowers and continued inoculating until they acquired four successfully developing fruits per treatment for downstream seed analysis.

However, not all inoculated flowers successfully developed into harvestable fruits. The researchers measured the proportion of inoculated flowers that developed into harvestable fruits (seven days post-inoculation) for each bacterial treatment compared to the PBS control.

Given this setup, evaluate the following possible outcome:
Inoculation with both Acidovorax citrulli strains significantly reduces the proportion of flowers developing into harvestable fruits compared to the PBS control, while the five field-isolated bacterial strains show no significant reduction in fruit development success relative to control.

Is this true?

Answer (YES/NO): NO